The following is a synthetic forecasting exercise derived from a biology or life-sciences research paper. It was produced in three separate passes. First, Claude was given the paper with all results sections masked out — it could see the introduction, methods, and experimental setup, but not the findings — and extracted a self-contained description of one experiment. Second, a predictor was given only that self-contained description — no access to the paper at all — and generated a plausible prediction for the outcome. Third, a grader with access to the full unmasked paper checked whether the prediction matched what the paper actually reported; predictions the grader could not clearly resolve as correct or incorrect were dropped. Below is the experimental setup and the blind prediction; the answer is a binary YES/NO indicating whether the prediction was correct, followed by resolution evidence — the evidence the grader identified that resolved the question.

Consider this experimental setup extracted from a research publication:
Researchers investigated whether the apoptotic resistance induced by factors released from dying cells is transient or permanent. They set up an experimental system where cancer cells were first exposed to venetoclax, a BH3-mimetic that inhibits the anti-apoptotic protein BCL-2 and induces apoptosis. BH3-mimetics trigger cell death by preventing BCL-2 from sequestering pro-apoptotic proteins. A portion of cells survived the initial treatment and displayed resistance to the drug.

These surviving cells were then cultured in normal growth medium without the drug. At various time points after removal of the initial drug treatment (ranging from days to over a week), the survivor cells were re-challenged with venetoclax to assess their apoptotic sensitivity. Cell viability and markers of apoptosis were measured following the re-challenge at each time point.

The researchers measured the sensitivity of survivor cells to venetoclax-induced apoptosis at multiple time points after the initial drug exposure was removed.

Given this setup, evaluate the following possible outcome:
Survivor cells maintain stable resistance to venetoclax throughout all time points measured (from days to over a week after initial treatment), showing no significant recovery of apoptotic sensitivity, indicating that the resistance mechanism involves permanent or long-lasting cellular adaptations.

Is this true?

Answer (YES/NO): NO